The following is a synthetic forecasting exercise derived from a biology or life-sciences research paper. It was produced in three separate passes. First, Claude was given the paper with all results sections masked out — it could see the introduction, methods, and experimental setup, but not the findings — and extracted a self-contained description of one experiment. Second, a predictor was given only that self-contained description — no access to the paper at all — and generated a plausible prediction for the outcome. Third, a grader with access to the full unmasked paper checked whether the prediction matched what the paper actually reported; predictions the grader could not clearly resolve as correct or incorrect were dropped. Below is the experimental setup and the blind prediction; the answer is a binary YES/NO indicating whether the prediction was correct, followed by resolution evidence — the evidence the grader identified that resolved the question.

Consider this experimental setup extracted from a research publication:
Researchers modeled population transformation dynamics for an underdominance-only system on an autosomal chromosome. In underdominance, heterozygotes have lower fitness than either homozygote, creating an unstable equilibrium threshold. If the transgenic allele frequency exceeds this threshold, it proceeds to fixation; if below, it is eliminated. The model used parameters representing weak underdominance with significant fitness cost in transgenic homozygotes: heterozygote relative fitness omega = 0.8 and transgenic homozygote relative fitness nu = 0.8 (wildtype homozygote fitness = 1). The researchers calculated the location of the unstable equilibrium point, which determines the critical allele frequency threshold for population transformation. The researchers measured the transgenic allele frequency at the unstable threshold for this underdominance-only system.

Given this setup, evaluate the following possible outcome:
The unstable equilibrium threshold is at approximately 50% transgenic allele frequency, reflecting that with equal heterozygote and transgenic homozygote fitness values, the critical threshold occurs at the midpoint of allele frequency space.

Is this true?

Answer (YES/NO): NO